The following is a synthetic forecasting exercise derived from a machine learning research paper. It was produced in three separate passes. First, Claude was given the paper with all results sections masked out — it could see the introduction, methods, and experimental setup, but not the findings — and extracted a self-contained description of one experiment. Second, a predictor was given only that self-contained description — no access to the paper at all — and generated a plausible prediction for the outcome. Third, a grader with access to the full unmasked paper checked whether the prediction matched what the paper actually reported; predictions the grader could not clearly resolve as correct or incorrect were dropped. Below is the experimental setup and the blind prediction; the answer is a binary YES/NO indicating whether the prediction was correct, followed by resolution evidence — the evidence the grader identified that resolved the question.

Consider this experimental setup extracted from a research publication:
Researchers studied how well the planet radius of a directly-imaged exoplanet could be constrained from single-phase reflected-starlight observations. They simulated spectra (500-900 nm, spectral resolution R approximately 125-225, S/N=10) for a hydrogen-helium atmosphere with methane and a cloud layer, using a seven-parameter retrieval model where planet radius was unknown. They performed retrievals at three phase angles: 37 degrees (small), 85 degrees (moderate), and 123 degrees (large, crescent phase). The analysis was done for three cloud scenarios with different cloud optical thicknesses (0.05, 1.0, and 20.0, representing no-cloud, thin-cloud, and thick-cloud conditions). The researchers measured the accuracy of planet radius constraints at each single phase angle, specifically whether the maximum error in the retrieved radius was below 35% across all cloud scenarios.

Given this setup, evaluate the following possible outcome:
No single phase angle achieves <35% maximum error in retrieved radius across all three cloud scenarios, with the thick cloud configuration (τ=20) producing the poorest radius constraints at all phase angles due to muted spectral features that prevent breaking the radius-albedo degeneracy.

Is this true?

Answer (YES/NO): NO